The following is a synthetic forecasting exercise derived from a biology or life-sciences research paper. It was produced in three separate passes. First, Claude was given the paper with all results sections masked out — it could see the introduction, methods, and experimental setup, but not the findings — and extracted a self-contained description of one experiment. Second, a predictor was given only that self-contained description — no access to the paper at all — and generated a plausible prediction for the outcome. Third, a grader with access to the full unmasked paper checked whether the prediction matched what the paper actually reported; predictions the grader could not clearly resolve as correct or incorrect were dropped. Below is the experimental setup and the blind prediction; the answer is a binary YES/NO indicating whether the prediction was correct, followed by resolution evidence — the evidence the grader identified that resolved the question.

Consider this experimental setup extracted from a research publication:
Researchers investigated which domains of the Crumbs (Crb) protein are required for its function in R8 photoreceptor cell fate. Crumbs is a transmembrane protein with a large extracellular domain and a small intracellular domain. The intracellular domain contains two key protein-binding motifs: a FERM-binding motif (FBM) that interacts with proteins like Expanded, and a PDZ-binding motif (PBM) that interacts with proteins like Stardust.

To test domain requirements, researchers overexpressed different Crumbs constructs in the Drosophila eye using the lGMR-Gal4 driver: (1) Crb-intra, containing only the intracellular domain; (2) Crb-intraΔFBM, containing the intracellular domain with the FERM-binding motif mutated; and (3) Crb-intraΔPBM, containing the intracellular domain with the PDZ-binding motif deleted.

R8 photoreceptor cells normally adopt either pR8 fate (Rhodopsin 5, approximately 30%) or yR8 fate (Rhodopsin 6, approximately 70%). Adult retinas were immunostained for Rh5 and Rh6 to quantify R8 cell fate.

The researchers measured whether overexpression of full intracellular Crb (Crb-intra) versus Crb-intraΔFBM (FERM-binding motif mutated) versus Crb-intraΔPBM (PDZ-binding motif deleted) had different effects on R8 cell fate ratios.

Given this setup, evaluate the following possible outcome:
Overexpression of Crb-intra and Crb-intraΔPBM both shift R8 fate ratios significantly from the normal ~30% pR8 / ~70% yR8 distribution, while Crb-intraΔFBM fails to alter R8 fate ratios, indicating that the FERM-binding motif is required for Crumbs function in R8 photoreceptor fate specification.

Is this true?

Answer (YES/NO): NO